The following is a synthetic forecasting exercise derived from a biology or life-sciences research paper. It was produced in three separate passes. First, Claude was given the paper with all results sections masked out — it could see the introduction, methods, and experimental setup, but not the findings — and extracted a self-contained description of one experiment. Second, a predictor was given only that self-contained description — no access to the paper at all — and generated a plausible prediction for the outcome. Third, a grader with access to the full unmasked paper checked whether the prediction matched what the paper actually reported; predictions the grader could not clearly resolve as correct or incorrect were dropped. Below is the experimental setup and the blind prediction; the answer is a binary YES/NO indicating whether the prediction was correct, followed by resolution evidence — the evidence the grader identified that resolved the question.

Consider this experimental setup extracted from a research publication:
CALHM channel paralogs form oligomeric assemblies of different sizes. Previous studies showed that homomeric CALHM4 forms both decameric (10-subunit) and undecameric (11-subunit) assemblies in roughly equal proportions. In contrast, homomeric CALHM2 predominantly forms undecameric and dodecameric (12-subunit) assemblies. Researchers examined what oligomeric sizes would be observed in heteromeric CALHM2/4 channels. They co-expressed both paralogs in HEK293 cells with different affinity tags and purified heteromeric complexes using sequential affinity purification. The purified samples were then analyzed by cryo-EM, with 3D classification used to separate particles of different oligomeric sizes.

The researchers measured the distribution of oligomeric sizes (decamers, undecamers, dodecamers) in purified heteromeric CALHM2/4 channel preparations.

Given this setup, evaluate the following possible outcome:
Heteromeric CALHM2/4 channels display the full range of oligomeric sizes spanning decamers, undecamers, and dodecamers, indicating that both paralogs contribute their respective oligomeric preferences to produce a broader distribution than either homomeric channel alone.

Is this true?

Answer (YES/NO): YES